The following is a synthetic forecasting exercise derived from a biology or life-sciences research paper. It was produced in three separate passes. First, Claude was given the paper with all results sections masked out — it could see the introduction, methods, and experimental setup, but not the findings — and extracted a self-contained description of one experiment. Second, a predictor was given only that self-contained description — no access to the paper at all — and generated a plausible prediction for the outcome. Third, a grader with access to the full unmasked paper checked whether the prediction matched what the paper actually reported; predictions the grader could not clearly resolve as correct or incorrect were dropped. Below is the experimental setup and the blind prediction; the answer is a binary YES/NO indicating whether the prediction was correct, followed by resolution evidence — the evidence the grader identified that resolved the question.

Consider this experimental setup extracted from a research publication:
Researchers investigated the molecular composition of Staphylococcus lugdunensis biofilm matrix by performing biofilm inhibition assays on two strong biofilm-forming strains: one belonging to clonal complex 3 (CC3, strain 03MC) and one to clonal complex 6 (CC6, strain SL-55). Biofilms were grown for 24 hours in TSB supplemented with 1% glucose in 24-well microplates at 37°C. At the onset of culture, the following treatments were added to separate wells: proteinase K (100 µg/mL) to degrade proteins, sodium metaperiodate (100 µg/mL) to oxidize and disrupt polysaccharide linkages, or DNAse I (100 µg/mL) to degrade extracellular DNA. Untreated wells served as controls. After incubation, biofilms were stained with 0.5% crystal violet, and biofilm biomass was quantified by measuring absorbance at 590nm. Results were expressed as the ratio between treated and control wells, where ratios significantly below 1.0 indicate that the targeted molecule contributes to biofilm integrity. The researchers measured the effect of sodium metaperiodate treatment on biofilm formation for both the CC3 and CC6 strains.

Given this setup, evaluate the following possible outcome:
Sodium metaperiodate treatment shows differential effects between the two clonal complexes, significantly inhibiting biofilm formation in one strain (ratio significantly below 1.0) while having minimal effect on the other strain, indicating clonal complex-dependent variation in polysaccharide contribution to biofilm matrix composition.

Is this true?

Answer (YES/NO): YES